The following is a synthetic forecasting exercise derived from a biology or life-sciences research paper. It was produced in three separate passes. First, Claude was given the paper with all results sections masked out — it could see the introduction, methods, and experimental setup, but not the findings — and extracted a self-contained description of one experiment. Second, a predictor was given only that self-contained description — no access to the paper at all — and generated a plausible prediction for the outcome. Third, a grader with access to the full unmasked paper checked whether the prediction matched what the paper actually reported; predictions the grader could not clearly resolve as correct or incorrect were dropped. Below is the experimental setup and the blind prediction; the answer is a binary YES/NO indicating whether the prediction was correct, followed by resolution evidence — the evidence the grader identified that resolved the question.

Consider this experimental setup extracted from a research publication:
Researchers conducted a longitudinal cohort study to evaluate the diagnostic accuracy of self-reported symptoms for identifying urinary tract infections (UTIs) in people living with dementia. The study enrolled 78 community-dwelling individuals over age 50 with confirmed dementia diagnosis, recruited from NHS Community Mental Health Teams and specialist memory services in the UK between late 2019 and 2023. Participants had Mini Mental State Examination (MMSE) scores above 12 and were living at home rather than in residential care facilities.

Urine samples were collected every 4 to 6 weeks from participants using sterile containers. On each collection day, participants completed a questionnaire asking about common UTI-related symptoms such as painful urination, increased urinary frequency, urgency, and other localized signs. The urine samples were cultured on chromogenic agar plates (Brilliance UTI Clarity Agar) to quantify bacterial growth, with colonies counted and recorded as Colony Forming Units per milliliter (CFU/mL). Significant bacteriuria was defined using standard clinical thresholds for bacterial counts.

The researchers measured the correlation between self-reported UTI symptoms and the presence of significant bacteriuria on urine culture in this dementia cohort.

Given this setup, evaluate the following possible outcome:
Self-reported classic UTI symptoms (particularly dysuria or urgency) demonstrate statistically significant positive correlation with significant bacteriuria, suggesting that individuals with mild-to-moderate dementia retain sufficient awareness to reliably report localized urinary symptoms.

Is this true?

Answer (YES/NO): NO